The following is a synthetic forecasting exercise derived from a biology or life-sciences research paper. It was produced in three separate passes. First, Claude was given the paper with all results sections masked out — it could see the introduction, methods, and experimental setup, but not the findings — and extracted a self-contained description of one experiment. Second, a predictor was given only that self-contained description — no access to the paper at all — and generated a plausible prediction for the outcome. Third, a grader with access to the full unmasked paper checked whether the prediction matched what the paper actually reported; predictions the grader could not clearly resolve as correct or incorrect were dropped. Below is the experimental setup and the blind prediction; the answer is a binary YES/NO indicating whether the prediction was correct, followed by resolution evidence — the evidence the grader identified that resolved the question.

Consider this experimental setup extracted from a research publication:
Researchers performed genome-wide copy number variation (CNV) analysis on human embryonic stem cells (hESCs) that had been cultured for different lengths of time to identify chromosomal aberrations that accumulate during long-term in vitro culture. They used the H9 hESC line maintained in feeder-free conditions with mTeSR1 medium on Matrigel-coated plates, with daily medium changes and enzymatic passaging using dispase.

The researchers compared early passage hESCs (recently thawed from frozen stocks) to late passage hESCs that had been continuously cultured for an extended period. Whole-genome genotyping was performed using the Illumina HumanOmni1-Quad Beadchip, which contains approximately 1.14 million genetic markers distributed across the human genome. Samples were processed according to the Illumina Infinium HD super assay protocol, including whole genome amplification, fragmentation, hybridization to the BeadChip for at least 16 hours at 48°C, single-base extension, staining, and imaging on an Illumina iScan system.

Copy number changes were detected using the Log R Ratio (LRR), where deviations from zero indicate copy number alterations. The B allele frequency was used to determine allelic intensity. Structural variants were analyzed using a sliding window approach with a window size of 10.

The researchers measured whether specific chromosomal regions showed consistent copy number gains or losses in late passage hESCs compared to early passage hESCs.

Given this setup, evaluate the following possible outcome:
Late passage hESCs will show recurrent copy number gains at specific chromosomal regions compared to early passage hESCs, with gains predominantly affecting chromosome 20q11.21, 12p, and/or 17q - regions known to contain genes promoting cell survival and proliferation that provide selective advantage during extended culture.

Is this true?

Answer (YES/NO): YES